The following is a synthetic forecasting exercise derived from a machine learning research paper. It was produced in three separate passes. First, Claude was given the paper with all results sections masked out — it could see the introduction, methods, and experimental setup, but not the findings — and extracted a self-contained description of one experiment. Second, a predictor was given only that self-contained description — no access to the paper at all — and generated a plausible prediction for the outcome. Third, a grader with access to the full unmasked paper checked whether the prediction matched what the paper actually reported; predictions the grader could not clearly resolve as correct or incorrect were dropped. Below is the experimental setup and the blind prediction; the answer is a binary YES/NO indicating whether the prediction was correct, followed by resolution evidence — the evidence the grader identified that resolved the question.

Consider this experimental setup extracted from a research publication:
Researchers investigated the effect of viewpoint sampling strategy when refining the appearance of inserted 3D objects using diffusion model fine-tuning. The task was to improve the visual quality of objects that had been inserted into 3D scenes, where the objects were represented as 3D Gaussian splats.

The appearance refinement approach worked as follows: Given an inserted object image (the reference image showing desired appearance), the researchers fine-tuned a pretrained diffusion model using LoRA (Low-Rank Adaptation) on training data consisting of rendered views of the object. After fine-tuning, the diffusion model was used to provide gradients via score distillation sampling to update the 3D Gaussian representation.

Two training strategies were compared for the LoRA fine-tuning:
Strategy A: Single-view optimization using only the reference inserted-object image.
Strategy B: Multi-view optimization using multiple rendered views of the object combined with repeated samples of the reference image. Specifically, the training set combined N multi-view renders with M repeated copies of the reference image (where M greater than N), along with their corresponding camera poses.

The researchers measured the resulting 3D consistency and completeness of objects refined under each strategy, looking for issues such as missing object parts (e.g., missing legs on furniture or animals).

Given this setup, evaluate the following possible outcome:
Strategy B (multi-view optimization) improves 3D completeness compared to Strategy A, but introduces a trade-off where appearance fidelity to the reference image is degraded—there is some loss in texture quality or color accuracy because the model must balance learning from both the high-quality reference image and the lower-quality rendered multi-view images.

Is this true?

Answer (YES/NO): YES